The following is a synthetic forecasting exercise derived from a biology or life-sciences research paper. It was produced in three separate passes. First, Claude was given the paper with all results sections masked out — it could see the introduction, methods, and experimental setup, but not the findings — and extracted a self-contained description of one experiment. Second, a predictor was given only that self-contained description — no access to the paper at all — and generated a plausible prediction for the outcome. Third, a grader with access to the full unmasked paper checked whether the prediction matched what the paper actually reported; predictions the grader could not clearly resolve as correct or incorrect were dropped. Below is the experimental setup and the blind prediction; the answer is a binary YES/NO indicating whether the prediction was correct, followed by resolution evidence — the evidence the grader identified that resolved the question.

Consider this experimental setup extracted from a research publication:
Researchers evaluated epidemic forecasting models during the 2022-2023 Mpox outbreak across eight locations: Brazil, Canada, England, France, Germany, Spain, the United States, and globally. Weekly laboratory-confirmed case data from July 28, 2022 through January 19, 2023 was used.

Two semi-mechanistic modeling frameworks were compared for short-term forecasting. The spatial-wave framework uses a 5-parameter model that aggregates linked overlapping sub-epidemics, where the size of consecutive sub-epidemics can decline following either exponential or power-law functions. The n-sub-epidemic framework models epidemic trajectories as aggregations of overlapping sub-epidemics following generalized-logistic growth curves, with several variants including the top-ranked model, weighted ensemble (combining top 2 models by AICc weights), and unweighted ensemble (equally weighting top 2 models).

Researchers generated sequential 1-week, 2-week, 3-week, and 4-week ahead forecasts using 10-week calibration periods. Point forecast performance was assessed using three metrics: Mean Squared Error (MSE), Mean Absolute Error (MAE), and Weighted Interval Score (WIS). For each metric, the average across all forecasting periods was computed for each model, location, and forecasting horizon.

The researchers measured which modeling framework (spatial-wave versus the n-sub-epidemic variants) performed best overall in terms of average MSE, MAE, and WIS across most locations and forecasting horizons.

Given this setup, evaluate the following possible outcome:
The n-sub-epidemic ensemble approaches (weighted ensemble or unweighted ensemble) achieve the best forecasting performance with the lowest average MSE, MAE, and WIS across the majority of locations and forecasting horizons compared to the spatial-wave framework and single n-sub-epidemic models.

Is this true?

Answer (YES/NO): NO